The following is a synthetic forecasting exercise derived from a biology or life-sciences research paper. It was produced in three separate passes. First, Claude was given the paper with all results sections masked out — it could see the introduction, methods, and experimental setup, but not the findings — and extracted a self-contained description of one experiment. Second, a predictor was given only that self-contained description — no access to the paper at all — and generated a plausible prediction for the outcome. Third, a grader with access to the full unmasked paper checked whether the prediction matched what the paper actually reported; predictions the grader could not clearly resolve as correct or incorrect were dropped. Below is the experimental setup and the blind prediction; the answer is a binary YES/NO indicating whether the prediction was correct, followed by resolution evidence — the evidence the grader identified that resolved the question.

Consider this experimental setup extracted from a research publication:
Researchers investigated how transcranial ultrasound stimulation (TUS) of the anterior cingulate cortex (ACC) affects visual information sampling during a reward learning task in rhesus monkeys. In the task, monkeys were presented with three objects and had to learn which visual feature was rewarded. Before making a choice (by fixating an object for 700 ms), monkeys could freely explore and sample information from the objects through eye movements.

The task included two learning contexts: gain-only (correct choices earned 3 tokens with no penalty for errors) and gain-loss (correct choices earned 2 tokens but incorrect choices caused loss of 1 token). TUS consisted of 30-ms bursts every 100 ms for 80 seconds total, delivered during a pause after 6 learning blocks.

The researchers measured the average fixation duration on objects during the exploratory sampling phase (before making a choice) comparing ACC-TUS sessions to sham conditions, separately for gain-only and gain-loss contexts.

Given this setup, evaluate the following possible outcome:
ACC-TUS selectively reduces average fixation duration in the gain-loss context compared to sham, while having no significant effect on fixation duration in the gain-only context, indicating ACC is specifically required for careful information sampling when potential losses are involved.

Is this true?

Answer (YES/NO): NO